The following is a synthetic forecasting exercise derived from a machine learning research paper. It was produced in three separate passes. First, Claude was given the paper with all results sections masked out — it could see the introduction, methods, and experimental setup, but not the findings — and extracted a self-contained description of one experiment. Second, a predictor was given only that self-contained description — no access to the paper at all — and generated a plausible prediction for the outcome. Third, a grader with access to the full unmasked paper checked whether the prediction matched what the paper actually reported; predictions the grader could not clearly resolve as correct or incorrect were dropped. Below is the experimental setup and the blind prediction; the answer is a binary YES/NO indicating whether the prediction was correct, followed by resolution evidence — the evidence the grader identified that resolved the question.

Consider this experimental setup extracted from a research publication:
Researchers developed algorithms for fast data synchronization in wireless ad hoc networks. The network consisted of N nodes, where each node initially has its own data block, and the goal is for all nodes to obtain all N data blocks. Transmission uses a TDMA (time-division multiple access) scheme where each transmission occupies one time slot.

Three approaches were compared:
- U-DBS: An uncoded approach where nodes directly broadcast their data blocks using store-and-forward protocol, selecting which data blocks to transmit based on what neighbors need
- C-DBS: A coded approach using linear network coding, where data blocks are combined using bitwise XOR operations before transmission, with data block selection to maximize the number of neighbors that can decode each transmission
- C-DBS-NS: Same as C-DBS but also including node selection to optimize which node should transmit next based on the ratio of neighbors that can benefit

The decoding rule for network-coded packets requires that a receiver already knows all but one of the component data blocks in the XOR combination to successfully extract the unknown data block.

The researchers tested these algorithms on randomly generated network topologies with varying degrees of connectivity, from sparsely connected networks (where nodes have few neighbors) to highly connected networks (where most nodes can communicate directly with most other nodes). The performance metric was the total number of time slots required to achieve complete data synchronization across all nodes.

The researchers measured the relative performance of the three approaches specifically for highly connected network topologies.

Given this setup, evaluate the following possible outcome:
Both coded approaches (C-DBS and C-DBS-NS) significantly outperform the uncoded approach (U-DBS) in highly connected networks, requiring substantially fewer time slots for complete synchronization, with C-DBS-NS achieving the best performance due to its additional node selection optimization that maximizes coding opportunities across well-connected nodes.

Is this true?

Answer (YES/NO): NO